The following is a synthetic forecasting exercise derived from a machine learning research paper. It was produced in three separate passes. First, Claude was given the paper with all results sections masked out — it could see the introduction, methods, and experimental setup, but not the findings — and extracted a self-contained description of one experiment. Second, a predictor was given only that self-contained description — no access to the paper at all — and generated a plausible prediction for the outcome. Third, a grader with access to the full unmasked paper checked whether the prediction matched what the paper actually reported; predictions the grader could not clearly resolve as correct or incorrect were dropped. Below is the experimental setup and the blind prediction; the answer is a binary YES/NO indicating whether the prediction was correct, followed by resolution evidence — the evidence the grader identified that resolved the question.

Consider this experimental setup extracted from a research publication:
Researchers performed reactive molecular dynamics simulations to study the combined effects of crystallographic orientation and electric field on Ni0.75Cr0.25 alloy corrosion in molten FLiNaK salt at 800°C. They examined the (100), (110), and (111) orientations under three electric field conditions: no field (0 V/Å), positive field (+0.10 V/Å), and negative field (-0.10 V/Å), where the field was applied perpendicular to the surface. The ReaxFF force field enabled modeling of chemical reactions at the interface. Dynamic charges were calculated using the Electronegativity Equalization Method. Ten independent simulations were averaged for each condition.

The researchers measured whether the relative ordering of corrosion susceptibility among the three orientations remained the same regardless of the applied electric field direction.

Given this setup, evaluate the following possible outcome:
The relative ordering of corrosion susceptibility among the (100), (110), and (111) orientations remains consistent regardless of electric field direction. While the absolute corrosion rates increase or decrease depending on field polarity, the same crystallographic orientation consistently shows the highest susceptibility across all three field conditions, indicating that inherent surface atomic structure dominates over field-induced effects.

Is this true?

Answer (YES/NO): YES